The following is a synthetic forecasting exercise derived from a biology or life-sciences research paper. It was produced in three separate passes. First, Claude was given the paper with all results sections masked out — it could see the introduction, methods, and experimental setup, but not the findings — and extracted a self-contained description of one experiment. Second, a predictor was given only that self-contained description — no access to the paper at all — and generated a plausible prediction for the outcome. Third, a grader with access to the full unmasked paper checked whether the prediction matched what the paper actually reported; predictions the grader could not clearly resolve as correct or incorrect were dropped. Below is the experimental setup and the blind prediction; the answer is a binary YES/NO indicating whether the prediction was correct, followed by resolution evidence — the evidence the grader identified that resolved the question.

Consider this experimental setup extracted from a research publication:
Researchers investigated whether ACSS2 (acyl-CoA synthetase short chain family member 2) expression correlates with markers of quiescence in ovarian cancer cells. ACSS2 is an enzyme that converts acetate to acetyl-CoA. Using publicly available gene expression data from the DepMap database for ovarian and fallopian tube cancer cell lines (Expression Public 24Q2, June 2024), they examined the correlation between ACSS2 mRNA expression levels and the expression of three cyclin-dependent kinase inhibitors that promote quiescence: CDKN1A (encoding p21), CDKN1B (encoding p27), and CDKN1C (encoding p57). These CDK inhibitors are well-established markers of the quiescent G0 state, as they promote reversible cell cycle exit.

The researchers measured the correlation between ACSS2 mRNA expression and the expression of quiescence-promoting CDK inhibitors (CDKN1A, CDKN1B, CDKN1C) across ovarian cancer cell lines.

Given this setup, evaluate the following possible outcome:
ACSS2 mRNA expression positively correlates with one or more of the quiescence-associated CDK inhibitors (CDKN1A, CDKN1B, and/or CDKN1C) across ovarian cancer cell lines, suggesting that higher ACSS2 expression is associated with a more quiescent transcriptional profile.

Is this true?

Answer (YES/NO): YES